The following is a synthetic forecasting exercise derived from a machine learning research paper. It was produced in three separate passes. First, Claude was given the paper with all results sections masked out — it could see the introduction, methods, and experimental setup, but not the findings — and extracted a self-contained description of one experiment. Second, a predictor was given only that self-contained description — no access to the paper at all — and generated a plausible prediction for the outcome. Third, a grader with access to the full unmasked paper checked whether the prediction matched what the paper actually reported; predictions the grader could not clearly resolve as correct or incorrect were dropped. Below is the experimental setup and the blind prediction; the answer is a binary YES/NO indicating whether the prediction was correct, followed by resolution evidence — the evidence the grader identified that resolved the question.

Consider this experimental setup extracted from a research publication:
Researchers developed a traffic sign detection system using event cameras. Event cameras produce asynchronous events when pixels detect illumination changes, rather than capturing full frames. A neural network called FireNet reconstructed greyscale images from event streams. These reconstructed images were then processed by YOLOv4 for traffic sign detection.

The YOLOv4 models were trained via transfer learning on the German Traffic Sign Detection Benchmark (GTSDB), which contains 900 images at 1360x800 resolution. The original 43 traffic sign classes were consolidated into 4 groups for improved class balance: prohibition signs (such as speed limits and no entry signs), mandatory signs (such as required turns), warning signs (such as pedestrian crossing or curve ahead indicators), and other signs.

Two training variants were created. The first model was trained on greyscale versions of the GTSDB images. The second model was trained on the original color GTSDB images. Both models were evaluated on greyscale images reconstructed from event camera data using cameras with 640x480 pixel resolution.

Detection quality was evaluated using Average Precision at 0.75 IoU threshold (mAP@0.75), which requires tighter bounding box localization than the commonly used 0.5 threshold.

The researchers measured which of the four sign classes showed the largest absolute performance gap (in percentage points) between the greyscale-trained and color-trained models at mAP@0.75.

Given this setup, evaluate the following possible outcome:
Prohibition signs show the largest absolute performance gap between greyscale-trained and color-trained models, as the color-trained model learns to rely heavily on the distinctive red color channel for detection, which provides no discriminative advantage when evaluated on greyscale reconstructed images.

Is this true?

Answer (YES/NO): NO